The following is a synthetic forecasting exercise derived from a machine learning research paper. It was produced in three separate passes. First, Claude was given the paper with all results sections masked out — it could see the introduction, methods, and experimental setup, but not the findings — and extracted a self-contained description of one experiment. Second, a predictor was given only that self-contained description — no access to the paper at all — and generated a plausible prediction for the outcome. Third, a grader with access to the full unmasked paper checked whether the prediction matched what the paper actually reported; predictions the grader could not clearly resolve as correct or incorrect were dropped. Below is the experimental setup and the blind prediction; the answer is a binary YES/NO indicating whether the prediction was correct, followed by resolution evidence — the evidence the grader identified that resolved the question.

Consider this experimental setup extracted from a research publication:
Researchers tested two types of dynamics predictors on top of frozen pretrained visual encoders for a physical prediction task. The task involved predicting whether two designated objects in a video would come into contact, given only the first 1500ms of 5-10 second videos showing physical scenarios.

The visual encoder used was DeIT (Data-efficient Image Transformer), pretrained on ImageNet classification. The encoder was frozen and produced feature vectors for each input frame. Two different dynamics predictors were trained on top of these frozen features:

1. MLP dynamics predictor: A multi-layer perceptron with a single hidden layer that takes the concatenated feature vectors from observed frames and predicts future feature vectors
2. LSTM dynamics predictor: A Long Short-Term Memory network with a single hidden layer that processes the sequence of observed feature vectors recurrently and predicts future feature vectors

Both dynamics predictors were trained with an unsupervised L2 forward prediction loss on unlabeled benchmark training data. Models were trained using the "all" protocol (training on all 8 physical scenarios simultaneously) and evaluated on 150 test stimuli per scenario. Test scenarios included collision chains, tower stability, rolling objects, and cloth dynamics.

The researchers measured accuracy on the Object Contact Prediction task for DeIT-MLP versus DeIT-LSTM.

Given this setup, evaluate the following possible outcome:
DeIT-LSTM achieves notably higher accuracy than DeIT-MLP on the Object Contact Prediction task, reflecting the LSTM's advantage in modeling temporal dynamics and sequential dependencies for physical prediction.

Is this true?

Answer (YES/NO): NO